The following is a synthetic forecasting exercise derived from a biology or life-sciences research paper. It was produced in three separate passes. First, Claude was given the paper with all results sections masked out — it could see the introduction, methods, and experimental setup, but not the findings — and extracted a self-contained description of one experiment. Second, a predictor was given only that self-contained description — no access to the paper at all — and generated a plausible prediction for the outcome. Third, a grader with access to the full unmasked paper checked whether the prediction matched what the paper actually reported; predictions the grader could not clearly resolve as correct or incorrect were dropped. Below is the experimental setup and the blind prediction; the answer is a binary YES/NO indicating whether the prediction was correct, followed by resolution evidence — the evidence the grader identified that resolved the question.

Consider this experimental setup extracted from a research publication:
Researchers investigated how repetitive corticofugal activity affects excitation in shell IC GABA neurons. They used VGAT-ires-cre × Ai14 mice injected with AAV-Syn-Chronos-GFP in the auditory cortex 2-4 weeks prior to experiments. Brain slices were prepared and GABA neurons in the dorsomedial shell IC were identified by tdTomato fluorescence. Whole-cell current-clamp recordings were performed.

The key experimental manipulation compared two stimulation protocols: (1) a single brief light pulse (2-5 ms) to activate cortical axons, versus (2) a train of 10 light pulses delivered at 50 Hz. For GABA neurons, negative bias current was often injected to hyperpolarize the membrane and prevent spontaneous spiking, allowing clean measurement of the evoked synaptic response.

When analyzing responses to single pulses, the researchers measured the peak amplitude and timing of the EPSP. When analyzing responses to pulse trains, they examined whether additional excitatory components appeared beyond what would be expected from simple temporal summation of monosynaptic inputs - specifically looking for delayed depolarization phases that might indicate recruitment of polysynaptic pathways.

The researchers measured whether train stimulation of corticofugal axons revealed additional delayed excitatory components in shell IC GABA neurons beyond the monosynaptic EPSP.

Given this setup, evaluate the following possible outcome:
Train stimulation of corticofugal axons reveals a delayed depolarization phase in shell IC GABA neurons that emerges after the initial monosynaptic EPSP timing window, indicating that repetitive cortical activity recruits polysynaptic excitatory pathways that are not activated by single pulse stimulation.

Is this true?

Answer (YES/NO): YES